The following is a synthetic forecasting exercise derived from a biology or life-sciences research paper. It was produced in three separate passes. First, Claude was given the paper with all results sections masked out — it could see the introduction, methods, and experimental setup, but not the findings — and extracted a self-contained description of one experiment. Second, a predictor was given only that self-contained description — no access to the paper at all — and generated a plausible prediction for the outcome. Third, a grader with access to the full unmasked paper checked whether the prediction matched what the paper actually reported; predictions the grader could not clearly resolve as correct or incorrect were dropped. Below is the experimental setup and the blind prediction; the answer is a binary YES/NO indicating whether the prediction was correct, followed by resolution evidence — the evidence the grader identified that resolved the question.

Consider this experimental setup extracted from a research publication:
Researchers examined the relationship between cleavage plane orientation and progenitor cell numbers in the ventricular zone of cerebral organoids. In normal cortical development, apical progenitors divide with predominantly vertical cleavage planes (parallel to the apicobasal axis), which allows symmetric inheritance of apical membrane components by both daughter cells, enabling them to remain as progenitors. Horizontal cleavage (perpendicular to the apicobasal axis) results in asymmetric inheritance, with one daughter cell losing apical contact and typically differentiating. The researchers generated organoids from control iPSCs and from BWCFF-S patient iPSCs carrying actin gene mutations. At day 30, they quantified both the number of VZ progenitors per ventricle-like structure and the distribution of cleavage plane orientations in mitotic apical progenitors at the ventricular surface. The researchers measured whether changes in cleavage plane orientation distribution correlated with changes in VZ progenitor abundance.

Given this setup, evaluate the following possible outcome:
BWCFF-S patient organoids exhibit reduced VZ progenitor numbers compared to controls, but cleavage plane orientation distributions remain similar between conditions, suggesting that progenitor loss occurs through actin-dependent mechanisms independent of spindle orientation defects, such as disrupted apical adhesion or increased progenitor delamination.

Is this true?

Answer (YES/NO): NO